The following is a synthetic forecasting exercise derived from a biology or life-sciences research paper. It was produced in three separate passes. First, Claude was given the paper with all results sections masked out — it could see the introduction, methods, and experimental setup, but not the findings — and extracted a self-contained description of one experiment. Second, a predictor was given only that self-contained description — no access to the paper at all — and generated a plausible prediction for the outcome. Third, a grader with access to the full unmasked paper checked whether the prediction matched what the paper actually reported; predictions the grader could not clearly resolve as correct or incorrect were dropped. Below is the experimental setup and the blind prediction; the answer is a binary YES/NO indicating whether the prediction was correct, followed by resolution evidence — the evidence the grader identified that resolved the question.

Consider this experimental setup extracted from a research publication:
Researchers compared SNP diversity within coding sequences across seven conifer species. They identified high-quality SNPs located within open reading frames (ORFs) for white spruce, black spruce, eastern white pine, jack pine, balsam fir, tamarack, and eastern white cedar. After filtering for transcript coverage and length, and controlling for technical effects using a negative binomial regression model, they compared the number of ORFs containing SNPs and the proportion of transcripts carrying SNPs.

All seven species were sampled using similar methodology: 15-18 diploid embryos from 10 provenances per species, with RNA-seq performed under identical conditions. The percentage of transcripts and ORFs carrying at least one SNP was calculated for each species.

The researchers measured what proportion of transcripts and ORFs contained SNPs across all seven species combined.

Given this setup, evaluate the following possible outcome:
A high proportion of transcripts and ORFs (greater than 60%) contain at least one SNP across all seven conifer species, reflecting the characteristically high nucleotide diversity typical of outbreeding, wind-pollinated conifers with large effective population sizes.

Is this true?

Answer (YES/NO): YES